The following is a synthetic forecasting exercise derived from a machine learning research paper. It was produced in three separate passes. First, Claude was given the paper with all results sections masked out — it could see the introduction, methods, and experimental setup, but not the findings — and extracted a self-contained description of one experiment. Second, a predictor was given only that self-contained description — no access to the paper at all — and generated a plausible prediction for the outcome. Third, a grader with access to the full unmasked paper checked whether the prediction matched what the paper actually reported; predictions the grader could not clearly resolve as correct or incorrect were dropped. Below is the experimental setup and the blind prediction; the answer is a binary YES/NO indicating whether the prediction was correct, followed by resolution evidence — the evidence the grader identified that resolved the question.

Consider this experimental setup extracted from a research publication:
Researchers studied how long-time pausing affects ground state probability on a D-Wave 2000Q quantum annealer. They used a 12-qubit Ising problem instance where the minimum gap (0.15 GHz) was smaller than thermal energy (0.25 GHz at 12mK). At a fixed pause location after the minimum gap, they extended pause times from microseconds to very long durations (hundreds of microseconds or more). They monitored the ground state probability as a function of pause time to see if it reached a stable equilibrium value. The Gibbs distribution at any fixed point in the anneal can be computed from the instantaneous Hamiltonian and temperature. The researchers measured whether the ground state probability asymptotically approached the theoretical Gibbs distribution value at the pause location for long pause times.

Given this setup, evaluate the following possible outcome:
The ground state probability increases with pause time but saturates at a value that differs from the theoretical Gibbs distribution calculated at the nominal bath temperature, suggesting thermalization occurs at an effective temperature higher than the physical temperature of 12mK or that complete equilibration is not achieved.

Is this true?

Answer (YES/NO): NO